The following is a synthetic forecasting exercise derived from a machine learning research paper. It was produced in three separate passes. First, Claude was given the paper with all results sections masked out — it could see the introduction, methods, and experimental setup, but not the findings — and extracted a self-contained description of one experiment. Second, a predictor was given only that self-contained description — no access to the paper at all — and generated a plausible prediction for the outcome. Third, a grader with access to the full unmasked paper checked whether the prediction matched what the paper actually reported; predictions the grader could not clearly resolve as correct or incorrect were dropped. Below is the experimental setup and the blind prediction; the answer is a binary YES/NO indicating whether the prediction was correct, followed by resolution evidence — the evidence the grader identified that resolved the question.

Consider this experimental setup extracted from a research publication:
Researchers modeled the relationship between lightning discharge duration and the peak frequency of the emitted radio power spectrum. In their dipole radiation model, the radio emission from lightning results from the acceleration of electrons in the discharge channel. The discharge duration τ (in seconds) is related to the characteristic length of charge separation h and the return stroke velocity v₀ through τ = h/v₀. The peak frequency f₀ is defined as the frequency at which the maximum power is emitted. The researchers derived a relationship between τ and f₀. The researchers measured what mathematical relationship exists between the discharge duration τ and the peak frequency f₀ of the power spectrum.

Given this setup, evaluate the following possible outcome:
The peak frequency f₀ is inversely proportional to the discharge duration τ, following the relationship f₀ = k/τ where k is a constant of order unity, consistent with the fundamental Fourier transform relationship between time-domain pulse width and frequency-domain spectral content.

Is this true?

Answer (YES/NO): YES